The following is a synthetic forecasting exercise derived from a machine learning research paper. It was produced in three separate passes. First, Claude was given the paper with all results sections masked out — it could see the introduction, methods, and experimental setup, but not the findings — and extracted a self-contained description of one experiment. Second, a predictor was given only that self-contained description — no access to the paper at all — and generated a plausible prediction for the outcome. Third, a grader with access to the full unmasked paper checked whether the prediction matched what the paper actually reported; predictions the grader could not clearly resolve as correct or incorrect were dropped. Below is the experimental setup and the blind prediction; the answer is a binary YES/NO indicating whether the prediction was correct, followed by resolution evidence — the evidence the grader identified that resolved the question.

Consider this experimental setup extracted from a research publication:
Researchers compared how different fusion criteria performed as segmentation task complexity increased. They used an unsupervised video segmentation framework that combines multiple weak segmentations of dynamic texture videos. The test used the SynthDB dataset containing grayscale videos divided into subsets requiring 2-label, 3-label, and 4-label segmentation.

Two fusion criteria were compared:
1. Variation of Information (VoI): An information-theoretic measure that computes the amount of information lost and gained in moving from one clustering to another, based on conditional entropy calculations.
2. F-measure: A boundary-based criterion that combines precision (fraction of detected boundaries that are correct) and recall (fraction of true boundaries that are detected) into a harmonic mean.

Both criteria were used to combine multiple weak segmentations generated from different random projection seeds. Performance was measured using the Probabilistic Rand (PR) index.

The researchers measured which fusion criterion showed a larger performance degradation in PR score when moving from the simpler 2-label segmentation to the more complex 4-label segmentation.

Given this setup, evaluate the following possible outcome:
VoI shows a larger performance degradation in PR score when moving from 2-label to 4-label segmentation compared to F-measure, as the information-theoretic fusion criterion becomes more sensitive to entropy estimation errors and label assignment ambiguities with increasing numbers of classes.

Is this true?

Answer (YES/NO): NO